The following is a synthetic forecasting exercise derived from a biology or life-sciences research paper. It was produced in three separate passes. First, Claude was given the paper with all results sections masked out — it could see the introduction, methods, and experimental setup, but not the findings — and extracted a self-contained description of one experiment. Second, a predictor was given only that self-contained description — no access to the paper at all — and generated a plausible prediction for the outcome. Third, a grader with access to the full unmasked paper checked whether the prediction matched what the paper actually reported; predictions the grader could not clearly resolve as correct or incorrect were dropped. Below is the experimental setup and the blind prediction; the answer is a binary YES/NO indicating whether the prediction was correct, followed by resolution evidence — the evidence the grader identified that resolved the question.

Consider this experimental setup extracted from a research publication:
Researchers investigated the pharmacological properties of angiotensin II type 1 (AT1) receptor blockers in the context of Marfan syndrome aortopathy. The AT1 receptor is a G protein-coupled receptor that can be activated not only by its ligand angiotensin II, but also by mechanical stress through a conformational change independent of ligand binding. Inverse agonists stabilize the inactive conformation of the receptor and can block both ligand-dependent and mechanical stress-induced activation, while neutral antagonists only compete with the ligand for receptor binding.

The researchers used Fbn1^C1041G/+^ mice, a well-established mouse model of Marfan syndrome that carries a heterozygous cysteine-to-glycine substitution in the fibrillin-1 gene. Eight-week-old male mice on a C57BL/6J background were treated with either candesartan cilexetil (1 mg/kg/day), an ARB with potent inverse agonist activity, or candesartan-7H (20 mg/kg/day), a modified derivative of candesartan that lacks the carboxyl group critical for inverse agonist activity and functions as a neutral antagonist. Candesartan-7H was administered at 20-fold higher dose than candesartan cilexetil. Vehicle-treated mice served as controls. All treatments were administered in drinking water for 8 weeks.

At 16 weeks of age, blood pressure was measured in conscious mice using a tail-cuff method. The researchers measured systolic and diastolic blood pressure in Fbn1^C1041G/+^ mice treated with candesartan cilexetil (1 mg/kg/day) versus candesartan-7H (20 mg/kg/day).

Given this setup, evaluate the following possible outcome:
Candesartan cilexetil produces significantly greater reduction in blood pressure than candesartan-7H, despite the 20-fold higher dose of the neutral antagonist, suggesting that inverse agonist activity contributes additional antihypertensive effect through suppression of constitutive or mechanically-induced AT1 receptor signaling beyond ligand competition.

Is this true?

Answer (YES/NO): NO